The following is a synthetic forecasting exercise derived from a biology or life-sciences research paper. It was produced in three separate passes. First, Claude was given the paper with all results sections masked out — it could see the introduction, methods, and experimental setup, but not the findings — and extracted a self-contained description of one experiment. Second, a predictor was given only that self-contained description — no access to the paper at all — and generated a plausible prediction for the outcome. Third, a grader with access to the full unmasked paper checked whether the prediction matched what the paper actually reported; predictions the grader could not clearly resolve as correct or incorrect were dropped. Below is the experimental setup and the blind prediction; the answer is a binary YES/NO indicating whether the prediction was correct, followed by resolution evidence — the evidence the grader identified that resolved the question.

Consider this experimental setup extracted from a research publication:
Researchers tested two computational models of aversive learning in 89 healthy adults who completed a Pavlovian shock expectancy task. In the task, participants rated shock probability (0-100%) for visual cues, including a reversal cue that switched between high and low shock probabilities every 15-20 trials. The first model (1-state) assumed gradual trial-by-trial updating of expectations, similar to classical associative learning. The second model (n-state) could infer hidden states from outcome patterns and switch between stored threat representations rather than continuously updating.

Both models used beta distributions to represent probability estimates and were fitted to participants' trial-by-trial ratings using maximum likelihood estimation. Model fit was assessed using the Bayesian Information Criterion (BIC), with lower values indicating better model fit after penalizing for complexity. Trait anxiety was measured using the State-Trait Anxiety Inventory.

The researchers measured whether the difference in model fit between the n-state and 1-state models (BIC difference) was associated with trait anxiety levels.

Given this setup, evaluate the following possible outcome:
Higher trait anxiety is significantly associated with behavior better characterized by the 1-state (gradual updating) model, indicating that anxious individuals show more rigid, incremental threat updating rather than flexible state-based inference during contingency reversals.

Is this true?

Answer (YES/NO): NO